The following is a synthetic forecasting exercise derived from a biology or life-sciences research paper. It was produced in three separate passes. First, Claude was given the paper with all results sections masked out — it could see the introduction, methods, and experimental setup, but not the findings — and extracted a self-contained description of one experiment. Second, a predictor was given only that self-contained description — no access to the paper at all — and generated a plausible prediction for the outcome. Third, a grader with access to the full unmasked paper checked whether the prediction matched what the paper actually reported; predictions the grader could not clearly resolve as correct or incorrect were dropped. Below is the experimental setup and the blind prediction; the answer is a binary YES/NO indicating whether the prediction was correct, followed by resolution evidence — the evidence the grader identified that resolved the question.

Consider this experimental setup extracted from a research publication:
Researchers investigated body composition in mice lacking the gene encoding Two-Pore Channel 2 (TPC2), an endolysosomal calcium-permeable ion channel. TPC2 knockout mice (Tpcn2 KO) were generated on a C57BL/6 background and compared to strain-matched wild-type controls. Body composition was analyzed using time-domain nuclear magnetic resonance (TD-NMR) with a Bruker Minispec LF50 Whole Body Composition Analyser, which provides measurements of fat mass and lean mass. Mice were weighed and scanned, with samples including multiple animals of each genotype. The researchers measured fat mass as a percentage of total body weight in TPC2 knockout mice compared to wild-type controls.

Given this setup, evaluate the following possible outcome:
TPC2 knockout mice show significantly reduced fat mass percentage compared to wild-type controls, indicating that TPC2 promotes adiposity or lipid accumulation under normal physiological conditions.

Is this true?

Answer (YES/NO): YES